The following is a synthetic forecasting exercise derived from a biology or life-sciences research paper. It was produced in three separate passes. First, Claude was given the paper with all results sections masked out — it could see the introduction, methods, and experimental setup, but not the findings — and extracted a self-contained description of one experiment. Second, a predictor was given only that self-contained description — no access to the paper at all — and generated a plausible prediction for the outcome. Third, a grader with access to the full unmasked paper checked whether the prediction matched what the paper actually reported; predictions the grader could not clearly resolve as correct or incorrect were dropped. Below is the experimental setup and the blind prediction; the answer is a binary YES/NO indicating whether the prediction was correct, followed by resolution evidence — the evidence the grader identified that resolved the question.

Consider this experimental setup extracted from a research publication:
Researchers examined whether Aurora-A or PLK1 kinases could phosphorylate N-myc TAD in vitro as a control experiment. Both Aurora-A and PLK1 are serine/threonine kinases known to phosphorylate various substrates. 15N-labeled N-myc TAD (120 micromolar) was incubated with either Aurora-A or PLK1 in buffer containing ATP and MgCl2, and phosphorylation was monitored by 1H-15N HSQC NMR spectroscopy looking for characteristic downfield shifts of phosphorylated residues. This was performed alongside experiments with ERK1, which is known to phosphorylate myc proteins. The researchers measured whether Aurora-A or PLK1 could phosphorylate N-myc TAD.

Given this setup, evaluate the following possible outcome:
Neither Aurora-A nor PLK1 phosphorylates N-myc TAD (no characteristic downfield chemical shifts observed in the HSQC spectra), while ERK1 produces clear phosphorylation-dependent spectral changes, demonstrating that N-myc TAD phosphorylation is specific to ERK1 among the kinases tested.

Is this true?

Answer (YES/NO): YES